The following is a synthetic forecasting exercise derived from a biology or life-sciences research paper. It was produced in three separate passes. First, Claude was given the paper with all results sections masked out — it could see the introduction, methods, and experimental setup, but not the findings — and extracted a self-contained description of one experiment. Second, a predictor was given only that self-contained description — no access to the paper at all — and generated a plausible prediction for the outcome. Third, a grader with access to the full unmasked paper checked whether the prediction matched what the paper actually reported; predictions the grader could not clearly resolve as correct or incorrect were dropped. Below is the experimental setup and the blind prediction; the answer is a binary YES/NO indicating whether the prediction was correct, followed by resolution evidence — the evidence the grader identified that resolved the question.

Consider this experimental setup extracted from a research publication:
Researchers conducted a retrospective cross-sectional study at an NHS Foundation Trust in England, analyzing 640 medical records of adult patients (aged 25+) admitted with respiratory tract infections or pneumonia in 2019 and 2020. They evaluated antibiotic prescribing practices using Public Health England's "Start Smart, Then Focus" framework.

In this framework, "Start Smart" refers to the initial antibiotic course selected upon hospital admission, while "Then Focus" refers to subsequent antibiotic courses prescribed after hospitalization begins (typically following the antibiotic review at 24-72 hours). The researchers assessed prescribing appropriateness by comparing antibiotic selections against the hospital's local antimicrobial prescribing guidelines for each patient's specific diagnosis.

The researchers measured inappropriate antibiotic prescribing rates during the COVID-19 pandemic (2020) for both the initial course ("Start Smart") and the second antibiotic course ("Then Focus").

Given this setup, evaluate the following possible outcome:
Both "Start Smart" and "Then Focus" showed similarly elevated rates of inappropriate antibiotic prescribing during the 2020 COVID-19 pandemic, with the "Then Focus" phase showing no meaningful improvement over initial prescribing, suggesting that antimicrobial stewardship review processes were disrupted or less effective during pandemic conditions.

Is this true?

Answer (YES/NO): NO